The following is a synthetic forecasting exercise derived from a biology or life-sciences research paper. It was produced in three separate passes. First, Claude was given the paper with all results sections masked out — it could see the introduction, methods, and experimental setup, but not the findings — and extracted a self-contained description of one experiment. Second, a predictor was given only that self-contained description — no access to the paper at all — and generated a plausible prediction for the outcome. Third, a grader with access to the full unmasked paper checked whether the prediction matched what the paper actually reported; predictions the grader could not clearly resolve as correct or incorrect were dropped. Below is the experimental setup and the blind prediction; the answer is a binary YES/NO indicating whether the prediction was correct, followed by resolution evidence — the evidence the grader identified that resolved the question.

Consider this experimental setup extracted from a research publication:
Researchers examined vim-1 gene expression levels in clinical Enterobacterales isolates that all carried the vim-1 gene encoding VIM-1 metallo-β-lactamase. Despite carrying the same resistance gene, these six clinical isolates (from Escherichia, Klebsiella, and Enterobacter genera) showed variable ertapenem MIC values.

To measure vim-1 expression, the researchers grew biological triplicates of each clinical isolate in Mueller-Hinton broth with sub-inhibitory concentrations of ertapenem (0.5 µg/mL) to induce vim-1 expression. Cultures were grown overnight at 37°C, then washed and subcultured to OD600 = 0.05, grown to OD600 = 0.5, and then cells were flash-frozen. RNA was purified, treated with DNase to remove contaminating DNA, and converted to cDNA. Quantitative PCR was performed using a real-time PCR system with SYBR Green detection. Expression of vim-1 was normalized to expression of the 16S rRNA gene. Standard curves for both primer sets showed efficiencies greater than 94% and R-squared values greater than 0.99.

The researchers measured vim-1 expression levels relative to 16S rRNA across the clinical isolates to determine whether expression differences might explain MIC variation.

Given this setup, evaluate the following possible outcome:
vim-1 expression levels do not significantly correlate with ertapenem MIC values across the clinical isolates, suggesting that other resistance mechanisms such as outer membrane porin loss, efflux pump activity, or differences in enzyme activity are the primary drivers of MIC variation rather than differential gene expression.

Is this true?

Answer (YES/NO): YES